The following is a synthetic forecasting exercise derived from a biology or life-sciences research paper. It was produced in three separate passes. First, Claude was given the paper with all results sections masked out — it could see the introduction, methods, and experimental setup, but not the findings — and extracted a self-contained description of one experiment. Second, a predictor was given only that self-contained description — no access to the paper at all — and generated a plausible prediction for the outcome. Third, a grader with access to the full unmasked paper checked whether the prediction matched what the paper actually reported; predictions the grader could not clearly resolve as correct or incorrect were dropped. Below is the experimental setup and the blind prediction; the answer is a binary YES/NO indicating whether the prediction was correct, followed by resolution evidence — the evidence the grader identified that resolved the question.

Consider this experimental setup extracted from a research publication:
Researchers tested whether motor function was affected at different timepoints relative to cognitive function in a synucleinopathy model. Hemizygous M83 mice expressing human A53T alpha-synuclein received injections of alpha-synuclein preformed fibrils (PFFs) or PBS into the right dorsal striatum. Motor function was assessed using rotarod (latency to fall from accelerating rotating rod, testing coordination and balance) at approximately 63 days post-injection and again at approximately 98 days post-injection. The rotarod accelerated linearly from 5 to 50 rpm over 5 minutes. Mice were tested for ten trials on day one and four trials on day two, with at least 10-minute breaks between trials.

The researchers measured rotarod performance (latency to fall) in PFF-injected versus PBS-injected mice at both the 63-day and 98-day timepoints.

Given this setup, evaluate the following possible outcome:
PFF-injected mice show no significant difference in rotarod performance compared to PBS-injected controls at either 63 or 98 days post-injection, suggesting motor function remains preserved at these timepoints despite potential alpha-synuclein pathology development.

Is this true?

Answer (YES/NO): NO